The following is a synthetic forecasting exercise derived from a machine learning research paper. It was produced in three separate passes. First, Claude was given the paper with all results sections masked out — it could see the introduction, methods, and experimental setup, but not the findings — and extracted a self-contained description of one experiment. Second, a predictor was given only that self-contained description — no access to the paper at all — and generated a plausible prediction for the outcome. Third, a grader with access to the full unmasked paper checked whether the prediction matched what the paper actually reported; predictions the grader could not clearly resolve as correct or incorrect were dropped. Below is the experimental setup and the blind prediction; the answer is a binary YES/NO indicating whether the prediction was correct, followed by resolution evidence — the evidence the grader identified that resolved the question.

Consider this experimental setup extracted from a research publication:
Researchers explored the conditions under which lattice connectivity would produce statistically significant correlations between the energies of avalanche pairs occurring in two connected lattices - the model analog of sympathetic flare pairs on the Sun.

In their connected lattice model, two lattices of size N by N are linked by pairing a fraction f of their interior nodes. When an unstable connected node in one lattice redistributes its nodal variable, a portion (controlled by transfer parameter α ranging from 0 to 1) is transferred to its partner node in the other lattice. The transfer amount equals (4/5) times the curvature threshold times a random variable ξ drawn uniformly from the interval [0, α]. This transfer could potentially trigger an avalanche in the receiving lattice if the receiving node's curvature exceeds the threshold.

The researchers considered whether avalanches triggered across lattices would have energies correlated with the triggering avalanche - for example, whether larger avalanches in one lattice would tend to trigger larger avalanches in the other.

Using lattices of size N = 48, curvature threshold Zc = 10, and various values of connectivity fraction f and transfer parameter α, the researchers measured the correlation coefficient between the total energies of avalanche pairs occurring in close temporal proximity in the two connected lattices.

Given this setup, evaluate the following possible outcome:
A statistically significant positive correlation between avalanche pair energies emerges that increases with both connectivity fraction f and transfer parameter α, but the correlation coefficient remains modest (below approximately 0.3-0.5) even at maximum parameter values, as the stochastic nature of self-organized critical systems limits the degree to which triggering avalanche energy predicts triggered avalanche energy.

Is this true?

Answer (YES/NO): NO